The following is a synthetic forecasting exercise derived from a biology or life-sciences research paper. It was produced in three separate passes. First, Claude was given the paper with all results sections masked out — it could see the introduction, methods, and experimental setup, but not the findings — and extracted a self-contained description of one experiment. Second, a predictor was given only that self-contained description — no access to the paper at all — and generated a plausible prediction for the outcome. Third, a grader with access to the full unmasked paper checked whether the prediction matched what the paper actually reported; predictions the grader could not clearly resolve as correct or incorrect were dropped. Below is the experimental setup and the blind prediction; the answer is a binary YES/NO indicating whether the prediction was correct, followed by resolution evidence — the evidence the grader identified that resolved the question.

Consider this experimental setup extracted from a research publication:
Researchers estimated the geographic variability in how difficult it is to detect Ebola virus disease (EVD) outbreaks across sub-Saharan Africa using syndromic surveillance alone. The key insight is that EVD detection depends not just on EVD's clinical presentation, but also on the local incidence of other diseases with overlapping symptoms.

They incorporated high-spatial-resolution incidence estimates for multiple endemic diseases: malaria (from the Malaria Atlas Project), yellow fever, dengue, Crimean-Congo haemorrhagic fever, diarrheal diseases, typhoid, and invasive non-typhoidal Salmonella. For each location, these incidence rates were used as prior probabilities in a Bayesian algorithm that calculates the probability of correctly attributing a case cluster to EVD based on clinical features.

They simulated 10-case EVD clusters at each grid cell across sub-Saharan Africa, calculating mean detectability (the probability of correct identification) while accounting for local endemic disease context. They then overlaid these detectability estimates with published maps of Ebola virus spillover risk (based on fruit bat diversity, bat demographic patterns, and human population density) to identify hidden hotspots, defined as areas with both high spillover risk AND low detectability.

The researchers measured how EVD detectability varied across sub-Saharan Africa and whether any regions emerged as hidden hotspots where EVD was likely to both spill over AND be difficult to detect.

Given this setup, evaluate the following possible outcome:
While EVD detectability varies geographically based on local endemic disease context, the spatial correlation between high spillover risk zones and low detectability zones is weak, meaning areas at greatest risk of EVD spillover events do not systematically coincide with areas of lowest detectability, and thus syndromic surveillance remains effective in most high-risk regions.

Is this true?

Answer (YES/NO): NO